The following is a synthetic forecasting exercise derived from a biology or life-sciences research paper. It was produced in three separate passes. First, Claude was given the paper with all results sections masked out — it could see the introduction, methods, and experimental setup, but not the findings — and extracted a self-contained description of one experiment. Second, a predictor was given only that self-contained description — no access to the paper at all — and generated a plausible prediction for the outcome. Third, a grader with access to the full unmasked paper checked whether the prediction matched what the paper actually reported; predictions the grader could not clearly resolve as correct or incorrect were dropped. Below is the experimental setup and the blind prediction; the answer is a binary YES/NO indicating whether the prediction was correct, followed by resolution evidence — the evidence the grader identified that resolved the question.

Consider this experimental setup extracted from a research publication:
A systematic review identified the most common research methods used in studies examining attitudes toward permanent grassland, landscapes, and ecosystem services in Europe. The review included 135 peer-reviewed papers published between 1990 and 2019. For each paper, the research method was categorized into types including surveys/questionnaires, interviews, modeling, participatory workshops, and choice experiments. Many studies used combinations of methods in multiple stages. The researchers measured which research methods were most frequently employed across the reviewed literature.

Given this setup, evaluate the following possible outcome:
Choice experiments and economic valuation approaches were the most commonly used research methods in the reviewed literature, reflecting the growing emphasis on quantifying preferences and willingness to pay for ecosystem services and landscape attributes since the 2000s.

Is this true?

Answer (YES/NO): NO